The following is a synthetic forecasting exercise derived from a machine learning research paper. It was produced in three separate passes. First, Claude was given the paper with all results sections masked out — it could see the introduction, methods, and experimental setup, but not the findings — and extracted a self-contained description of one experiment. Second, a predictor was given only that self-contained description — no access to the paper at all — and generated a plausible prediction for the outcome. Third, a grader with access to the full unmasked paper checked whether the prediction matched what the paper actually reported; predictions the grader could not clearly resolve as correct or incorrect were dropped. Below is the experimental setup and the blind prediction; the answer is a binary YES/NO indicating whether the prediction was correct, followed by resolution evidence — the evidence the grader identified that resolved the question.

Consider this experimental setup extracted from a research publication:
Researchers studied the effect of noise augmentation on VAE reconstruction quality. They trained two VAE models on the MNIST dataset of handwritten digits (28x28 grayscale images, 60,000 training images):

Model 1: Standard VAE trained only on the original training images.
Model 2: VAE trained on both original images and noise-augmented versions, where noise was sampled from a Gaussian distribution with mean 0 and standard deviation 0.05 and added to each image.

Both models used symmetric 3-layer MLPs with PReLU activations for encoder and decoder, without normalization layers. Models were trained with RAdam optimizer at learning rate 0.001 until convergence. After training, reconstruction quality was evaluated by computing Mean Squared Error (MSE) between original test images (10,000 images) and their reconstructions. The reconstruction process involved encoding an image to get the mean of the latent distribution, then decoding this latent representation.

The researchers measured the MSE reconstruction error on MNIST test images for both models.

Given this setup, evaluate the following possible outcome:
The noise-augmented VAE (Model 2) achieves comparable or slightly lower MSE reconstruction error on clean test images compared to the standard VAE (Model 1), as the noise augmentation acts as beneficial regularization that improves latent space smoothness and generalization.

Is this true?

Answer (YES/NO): NO